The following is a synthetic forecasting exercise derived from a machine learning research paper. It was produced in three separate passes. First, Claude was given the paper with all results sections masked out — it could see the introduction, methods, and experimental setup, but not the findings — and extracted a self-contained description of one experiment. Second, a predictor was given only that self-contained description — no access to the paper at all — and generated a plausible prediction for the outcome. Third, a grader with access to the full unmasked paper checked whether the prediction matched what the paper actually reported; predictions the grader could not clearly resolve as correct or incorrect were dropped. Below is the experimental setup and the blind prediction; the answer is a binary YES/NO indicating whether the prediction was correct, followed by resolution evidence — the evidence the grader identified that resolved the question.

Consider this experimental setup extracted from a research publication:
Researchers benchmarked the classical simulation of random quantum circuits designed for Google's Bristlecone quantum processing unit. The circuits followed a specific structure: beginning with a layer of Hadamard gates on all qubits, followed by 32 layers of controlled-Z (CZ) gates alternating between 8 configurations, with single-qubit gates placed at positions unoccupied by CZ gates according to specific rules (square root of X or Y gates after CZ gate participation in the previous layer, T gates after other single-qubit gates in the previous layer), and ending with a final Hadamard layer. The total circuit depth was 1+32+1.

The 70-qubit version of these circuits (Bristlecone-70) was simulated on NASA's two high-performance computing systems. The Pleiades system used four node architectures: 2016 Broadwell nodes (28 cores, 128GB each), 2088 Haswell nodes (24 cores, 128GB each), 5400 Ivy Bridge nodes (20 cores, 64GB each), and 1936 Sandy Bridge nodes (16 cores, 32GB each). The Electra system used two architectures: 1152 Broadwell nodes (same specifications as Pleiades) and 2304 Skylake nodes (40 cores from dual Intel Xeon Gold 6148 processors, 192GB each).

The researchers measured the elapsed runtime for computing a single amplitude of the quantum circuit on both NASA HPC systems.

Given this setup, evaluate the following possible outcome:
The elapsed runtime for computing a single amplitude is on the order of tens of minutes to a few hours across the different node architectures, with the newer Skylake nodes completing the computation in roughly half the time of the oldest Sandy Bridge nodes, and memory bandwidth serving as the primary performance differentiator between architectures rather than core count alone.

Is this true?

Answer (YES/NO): NO